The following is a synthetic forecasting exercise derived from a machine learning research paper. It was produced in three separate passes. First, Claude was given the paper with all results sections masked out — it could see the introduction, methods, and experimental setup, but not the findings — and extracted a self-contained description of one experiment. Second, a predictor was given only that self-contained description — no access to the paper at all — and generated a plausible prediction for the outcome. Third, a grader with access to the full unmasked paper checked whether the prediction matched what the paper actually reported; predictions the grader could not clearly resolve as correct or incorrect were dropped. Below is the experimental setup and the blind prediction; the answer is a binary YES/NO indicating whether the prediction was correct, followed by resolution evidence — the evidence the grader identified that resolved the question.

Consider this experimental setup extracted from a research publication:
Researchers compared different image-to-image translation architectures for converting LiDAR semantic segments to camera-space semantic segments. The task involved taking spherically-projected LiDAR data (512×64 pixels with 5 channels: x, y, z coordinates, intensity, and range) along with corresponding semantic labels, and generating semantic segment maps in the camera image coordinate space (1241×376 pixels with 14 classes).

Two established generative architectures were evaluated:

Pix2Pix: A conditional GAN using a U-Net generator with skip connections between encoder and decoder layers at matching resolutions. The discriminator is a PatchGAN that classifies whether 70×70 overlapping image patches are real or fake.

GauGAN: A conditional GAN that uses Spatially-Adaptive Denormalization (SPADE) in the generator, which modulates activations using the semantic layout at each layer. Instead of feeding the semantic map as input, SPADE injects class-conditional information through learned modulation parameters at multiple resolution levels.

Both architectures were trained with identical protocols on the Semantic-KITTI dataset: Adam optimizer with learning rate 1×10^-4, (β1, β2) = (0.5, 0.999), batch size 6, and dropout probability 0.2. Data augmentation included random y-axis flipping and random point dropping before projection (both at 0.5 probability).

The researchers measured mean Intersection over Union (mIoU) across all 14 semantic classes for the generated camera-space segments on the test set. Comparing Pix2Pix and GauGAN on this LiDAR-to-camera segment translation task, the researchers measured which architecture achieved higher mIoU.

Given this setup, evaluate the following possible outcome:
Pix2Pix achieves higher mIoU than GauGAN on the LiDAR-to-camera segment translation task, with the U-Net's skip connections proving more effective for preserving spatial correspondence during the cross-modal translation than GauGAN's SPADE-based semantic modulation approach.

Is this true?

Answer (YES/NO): NO